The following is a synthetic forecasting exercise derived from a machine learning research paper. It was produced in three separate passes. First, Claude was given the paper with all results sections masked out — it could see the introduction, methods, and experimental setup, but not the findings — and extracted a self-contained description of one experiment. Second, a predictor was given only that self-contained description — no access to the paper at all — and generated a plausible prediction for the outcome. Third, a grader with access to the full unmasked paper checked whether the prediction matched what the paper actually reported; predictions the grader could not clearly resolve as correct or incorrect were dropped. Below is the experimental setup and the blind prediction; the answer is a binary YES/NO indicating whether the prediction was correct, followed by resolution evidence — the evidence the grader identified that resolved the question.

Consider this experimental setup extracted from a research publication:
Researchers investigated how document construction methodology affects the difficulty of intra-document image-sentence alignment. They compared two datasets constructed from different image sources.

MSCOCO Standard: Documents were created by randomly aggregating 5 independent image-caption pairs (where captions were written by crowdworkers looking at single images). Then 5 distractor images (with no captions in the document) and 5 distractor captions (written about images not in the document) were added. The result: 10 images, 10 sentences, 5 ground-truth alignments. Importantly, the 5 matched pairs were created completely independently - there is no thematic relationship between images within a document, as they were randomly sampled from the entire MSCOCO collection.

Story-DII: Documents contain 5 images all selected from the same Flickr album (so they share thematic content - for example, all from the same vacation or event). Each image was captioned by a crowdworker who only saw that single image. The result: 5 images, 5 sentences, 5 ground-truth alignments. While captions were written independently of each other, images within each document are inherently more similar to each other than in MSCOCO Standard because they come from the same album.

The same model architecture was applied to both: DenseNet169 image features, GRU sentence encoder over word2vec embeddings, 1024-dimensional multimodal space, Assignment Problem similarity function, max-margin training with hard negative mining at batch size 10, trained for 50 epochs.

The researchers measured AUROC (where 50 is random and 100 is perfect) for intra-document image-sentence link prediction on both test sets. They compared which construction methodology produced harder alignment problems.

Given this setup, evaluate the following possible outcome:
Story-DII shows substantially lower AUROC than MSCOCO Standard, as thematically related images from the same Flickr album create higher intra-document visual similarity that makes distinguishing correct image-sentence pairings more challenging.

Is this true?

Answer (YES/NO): YES